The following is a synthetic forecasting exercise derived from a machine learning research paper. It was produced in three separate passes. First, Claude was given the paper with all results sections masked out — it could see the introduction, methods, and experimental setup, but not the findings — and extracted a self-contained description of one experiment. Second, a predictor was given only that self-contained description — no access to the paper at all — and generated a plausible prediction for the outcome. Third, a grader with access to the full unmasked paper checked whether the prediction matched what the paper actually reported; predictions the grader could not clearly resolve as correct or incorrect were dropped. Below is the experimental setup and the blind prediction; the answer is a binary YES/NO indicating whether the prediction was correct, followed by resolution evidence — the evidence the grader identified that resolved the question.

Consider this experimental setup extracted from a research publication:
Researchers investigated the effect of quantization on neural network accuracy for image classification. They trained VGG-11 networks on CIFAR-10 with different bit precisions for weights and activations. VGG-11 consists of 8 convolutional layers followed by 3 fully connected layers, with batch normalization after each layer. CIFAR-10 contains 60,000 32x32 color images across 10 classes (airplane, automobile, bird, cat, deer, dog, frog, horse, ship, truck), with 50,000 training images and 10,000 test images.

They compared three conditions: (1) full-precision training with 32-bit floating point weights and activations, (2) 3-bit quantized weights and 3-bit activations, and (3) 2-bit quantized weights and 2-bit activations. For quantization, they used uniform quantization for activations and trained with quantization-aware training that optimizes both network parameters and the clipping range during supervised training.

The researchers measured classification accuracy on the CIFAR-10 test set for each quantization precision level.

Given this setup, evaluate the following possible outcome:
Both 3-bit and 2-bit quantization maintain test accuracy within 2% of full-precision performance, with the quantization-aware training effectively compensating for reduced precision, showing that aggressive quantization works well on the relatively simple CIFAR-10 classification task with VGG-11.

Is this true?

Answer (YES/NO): YES